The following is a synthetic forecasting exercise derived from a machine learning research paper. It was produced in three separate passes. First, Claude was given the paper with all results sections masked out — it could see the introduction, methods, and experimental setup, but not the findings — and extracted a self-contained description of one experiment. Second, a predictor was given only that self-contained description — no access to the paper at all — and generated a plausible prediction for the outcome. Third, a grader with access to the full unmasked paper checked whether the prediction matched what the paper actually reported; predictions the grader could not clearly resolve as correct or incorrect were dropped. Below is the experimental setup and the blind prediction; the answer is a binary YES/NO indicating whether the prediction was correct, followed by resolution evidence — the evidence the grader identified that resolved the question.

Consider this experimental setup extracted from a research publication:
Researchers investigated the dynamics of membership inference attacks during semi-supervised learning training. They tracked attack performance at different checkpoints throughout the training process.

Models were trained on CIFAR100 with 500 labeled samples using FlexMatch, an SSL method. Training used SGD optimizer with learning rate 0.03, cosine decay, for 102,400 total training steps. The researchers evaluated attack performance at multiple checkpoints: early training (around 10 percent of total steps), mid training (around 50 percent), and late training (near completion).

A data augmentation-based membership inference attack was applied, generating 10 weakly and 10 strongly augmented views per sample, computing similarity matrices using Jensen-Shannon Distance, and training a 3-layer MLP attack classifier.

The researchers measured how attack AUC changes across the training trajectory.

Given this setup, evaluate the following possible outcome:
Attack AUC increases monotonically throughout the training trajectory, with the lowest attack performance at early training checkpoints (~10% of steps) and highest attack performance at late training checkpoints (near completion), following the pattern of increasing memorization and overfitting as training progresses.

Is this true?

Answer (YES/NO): NO